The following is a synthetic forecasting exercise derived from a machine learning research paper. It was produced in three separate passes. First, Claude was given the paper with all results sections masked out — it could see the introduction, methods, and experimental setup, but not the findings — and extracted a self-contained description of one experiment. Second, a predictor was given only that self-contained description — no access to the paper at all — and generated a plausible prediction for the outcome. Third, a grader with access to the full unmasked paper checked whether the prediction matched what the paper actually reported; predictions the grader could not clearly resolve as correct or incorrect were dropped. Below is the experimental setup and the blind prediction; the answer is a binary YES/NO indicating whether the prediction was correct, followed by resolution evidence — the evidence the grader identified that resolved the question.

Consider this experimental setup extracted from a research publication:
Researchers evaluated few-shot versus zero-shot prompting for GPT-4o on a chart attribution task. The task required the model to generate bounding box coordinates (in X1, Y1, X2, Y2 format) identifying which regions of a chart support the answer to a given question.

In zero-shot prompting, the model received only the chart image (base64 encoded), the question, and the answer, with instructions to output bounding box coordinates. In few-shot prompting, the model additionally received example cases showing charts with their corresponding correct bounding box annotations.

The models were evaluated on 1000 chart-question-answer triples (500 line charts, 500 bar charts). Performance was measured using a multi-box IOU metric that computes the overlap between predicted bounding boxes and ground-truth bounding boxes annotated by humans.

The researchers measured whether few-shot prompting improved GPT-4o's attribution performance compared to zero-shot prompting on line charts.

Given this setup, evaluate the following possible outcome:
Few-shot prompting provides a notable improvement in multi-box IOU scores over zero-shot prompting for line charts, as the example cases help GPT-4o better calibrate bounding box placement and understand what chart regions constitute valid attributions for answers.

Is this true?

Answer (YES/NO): NO